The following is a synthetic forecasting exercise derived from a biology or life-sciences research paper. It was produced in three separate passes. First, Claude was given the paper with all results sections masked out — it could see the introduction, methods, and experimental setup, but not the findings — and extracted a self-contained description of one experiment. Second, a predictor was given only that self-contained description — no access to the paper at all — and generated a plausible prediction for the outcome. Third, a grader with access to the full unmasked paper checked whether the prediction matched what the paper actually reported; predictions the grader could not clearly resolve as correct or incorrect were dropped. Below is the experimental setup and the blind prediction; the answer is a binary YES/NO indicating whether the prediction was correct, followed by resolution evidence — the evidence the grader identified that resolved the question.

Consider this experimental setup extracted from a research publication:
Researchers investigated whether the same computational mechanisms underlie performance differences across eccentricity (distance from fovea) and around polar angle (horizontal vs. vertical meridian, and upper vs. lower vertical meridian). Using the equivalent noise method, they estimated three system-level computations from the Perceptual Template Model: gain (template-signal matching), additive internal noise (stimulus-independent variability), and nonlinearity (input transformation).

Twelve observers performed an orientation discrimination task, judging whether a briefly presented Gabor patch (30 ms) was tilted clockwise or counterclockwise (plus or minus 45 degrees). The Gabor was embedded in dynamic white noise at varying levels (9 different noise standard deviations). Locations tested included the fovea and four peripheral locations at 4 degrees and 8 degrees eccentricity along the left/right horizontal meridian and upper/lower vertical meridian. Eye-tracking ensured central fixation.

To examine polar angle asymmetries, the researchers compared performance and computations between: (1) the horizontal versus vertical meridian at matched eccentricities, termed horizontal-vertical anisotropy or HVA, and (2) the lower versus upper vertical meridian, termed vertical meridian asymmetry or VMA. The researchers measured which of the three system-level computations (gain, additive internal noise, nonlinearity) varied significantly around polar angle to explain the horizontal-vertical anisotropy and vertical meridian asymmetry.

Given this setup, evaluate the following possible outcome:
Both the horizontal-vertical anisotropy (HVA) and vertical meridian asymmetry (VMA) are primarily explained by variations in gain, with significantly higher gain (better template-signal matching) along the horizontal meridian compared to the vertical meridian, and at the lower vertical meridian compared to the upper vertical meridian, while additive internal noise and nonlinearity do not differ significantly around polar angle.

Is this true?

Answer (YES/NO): YES